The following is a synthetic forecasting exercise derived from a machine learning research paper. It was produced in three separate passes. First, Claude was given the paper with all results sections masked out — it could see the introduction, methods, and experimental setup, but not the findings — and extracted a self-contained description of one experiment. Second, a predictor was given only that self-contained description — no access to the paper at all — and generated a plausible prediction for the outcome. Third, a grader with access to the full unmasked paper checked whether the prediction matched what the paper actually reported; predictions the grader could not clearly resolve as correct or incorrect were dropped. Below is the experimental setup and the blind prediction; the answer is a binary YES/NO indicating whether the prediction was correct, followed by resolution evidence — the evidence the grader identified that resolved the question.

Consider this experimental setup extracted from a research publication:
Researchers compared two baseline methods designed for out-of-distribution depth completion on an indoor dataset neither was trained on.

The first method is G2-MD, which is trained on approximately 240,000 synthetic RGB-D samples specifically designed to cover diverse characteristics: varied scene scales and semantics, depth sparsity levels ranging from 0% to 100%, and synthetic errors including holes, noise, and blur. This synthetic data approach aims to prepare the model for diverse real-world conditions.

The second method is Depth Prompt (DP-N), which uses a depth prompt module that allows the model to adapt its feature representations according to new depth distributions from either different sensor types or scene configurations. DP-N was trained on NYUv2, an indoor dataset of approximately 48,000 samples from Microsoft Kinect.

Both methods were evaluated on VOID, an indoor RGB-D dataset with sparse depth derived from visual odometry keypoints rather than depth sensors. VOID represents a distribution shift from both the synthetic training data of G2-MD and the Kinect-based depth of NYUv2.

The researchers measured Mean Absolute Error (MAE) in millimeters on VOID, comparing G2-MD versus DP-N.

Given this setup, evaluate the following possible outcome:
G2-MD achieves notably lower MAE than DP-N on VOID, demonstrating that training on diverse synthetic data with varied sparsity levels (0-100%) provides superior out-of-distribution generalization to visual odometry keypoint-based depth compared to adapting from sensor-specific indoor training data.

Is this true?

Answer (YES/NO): YES